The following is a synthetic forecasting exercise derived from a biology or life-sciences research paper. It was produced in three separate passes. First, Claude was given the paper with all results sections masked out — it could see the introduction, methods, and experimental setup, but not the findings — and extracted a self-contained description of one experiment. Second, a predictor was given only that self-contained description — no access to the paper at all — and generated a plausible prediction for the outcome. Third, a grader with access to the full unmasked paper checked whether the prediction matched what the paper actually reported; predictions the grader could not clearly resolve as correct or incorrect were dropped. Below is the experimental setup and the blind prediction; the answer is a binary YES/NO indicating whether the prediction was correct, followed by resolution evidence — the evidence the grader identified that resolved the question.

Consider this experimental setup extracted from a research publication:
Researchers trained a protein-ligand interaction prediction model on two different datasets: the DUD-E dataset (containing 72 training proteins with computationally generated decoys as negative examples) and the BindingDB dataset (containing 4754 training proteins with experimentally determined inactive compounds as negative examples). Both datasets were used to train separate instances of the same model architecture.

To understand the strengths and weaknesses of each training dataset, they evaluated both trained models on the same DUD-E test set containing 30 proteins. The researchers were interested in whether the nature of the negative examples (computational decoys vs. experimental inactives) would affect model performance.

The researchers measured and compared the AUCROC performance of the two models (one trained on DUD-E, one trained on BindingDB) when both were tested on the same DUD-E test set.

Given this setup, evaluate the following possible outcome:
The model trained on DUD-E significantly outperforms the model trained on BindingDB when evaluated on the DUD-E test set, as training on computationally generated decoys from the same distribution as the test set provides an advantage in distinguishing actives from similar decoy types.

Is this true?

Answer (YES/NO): YES